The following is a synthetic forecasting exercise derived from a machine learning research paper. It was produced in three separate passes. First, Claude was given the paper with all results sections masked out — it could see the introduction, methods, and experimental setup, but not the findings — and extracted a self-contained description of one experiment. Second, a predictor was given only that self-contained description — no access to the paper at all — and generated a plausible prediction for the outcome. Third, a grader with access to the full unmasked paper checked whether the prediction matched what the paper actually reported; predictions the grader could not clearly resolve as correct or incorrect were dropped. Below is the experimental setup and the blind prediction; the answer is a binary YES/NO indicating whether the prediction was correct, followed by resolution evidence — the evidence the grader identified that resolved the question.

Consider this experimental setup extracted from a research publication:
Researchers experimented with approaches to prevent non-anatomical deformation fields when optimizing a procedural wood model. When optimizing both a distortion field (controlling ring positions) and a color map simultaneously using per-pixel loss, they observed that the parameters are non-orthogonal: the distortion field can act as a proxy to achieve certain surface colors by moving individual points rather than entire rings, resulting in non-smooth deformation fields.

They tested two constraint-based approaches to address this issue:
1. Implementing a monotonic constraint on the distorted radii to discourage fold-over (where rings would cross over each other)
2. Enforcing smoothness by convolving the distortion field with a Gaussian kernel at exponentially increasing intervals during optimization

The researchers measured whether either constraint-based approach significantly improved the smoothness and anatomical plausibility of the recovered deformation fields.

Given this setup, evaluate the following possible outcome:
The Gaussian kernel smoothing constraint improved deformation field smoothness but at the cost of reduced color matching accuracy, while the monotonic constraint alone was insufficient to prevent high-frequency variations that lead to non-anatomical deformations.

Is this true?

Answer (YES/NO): NO